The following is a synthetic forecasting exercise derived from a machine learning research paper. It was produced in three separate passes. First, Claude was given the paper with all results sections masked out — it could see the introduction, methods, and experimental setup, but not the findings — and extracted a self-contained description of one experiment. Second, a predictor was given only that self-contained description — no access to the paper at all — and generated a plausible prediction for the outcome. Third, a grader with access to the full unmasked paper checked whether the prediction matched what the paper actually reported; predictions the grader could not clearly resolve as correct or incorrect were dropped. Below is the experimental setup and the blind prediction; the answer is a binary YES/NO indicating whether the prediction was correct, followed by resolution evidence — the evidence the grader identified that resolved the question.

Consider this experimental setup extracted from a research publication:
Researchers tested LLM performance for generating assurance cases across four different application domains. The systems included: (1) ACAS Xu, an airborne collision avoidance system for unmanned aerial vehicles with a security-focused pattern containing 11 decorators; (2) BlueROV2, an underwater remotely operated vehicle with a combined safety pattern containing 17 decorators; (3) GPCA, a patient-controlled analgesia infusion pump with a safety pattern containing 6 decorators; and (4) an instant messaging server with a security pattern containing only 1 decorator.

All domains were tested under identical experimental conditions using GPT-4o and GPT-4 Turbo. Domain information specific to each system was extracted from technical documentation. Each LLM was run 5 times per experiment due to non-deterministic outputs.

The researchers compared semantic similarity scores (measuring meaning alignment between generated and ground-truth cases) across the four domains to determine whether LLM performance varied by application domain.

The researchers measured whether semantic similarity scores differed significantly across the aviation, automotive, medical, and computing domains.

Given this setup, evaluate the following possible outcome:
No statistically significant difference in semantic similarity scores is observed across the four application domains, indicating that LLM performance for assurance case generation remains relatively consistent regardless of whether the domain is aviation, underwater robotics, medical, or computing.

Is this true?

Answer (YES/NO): NO